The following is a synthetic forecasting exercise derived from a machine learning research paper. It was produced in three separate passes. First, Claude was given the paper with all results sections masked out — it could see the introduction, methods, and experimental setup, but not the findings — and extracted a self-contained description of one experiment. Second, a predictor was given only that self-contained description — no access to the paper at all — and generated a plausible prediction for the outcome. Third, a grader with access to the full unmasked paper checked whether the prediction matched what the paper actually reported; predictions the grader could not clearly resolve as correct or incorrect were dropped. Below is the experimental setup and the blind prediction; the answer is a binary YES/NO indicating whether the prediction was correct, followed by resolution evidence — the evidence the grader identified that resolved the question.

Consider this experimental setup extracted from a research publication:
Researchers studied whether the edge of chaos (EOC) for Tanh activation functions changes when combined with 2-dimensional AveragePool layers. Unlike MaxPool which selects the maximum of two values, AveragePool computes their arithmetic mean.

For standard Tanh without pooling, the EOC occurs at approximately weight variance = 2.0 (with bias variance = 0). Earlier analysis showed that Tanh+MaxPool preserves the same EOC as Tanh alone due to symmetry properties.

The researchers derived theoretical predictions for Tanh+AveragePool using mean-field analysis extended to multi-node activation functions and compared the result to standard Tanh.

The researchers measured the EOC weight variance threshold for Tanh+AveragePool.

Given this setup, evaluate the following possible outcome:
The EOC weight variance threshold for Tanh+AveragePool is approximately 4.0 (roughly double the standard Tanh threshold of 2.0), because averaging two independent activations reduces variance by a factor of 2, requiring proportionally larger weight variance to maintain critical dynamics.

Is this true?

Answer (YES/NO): YES